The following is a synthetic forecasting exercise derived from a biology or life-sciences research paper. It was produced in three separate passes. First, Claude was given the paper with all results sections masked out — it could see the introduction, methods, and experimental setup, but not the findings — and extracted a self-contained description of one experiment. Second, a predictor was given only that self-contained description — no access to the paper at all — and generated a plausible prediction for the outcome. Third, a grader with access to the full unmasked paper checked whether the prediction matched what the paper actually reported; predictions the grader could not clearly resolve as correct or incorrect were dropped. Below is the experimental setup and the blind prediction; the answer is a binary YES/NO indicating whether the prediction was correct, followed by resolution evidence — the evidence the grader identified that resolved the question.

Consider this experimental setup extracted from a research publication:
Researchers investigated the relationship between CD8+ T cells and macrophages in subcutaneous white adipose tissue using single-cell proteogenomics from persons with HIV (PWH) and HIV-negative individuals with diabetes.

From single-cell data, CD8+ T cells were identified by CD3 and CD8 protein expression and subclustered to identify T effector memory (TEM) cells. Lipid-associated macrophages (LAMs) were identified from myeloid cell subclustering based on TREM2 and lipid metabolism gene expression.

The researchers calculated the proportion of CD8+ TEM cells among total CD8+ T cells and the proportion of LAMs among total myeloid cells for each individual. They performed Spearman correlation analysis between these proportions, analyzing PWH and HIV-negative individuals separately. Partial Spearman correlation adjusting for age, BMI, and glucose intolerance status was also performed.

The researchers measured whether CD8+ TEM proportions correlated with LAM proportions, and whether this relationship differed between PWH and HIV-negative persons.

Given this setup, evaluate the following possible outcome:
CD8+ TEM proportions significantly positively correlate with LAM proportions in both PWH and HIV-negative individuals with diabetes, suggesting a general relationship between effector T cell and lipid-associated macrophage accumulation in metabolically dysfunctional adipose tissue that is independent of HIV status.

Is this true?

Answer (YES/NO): NO